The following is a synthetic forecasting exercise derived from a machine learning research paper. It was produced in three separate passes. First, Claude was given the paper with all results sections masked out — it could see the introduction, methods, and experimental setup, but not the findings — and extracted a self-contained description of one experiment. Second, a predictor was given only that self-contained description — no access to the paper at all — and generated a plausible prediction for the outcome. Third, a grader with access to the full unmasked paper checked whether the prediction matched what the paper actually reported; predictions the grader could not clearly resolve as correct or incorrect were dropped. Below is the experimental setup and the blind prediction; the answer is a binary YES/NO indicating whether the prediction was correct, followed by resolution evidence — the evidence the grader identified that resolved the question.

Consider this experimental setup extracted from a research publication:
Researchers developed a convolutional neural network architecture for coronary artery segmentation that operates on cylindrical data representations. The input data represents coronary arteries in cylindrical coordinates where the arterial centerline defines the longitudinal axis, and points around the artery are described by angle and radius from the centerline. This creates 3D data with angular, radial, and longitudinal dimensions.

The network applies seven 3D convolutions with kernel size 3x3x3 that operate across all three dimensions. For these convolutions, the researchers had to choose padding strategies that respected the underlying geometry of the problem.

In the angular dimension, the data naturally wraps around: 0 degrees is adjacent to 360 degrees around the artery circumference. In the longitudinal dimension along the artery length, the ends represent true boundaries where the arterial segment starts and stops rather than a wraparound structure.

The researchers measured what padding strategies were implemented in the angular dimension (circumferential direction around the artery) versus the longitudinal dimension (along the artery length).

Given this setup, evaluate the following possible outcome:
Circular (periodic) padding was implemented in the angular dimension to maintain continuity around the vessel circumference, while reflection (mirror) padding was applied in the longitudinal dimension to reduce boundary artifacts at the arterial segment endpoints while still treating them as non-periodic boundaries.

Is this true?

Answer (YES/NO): YES